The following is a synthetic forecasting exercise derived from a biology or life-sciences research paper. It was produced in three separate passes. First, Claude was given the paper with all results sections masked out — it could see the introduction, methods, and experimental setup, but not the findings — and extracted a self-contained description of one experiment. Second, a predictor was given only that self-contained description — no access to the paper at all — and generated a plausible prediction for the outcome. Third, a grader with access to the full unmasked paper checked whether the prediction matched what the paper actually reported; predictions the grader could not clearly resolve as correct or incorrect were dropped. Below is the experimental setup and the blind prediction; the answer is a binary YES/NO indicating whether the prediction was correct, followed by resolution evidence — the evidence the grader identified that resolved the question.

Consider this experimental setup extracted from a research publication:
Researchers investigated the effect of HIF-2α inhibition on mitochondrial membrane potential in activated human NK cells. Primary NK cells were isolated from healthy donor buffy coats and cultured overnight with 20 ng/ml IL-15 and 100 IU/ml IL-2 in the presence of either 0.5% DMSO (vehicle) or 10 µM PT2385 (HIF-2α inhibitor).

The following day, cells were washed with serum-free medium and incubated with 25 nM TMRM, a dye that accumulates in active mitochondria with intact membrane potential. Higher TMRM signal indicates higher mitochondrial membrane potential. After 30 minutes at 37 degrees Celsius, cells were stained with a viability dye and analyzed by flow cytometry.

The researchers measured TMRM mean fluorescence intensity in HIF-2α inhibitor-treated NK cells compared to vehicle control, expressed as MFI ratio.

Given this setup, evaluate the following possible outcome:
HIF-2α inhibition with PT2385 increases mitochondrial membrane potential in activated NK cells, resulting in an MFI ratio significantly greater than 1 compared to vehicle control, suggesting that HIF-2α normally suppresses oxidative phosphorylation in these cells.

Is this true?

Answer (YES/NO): NO